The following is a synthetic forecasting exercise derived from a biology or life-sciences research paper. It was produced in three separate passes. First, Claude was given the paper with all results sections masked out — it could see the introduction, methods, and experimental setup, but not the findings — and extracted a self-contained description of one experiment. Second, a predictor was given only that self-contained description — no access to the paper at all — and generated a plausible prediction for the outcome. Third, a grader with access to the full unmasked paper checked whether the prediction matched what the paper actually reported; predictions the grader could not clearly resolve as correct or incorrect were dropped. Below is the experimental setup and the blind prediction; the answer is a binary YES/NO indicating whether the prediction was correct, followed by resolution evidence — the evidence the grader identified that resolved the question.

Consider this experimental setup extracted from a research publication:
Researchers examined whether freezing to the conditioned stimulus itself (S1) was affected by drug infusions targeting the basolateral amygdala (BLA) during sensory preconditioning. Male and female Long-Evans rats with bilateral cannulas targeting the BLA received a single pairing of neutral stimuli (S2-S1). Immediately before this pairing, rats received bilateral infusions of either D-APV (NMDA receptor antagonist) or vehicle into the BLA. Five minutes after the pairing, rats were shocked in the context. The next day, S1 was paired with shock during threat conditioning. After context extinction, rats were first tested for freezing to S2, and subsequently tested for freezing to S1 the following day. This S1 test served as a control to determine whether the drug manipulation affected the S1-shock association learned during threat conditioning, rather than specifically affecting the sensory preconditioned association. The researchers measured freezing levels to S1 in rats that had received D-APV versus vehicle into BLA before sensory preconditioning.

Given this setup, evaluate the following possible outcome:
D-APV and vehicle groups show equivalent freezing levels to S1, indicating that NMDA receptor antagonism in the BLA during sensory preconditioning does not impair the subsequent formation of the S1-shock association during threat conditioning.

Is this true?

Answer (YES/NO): YES